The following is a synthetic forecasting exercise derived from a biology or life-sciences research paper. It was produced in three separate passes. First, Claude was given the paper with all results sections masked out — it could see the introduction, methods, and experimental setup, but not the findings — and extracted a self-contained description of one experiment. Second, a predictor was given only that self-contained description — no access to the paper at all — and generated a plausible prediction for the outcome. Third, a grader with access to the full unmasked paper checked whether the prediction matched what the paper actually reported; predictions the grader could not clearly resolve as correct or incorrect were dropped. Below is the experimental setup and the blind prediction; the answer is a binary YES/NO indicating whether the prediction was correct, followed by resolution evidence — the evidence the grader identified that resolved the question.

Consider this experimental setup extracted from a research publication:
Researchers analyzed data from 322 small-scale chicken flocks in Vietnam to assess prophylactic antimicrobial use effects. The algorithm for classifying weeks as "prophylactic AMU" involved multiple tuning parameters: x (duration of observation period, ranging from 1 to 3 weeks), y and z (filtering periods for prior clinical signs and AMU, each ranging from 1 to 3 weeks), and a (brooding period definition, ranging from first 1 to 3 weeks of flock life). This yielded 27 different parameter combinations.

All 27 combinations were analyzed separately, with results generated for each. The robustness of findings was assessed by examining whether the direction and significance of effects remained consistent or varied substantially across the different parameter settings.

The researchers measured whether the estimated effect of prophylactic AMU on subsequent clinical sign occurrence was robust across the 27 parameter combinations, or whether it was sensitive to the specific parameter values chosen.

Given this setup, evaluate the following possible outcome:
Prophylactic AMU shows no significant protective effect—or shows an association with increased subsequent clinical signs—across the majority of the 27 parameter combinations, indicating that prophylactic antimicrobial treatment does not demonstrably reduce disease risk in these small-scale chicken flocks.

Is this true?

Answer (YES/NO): YES